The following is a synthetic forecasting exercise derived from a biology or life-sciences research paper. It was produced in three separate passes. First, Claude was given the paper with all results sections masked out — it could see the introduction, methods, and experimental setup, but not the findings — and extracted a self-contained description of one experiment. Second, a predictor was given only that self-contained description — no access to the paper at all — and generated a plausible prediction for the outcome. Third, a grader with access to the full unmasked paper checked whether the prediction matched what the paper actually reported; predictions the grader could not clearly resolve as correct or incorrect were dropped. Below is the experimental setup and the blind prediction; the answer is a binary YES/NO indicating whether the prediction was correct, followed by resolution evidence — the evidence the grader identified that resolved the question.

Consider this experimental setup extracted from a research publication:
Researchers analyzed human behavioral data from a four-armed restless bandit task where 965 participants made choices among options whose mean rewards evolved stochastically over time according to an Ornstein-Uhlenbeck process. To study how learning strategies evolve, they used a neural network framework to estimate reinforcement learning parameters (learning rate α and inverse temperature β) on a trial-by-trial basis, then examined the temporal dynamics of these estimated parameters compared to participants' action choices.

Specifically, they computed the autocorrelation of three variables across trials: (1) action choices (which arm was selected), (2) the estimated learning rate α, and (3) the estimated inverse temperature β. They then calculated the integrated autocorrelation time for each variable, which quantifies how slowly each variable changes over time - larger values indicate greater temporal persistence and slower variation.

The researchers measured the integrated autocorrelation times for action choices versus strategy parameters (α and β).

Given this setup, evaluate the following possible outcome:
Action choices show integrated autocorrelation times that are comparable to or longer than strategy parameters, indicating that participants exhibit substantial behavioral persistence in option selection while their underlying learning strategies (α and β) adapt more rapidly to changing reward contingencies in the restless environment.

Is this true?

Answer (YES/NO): NO